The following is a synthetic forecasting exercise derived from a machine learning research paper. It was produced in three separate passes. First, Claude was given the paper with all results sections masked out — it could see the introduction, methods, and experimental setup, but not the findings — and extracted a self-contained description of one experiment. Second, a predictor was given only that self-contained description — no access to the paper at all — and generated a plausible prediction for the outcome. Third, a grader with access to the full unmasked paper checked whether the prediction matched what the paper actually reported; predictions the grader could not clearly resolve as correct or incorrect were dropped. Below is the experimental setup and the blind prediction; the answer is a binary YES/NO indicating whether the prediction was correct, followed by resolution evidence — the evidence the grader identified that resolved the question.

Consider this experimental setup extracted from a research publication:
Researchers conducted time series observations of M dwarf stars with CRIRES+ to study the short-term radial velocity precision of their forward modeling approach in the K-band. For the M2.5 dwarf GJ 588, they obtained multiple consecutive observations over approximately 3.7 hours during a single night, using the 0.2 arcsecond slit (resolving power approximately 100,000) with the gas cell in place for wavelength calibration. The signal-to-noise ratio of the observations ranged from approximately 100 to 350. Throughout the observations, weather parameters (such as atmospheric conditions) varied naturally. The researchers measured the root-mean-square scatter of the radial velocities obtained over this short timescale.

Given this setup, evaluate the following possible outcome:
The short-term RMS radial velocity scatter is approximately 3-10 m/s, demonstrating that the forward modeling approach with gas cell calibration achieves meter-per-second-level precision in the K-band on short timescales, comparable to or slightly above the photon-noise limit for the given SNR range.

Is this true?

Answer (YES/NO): NO